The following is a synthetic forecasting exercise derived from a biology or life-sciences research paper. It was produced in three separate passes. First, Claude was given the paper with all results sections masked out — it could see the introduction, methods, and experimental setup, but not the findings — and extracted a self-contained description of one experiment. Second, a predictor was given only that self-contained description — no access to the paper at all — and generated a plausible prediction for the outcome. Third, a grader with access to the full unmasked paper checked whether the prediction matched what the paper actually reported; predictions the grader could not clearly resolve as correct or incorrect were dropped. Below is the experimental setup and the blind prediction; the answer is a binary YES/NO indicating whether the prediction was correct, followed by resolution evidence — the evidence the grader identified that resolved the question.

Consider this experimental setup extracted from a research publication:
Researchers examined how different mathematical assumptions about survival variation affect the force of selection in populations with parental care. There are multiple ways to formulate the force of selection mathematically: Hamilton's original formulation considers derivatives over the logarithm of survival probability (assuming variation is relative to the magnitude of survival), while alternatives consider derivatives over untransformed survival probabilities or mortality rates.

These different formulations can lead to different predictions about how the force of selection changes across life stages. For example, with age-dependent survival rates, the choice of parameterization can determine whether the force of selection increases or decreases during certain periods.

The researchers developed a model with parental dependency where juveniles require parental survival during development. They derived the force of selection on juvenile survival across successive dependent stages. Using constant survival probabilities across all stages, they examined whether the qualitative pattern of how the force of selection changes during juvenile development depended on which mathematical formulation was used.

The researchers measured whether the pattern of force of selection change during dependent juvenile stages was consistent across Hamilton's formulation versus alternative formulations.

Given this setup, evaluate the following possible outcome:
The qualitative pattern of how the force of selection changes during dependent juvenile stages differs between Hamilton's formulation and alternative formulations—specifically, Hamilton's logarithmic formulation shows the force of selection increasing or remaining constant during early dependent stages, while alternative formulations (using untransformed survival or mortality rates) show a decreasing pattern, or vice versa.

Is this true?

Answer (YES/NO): NO